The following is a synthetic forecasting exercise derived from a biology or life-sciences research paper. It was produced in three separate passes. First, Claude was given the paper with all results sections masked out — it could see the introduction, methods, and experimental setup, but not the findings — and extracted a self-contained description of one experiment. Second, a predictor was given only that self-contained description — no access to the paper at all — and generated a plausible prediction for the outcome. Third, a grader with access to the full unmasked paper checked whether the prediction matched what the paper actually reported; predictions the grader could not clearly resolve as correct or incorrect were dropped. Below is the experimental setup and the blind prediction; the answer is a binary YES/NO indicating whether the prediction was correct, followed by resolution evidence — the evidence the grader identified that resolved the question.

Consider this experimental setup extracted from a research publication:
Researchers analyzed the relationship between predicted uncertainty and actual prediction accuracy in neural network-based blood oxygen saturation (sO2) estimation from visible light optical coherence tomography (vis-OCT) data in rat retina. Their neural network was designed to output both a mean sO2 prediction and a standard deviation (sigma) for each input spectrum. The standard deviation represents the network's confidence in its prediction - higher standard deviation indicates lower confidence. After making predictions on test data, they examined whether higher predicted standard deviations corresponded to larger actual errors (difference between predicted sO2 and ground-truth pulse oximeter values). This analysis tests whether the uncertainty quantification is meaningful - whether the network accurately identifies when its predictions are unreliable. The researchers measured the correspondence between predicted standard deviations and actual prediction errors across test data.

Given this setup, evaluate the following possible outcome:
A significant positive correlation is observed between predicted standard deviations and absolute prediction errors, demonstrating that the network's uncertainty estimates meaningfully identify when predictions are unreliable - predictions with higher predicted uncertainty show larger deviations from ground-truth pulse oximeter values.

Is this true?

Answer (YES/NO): YES